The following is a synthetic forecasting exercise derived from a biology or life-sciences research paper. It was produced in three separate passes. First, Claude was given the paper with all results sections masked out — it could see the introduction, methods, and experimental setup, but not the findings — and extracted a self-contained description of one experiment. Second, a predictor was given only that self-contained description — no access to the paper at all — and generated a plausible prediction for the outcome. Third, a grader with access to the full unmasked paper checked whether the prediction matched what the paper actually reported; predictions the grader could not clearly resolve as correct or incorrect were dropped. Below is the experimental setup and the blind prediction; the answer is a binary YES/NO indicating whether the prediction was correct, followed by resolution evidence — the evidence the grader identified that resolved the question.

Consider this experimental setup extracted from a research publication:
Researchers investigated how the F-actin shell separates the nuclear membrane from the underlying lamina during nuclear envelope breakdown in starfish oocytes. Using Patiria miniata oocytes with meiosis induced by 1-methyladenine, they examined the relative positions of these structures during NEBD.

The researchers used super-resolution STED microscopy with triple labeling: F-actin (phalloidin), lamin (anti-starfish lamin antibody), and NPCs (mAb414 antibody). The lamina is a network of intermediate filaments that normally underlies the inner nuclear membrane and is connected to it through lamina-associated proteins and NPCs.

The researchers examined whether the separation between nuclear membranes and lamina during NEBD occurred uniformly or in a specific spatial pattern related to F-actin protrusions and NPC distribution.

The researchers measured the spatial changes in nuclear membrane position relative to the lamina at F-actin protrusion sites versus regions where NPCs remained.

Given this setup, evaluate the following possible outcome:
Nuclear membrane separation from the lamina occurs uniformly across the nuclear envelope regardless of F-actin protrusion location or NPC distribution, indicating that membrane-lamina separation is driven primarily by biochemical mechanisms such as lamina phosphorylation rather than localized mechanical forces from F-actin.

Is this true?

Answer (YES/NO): NO